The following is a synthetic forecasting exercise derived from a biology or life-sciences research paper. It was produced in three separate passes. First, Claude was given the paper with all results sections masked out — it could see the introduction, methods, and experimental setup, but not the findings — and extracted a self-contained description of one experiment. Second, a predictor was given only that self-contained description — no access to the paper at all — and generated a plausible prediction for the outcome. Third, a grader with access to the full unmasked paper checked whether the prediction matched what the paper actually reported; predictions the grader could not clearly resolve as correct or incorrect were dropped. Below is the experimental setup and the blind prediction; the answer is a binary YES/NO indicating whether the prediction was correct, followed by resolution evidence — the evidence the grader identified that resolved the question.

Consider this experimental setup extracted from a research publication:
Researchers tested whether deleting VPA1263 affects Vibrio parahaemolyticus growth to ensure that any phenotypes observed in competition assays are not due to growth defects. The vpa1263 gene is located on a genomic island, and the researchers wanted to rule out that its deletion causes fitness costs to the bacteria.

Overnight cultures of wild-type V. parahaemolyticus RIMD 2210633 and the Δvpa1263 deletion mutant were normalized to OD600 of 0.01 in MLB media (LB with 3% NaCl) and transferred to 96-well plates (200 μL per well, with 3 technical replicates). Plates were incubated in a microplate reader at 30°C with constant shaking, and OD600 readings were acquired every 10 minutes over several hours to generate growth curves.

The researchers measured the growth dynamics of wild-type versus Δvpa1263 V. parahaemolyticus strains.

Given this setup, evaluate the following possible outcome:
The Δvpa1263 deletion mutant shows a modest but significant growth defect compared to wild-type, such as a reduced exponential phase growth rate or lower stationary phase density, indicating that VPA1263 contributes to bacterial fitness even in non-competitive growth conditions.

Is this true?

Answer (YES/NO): NO